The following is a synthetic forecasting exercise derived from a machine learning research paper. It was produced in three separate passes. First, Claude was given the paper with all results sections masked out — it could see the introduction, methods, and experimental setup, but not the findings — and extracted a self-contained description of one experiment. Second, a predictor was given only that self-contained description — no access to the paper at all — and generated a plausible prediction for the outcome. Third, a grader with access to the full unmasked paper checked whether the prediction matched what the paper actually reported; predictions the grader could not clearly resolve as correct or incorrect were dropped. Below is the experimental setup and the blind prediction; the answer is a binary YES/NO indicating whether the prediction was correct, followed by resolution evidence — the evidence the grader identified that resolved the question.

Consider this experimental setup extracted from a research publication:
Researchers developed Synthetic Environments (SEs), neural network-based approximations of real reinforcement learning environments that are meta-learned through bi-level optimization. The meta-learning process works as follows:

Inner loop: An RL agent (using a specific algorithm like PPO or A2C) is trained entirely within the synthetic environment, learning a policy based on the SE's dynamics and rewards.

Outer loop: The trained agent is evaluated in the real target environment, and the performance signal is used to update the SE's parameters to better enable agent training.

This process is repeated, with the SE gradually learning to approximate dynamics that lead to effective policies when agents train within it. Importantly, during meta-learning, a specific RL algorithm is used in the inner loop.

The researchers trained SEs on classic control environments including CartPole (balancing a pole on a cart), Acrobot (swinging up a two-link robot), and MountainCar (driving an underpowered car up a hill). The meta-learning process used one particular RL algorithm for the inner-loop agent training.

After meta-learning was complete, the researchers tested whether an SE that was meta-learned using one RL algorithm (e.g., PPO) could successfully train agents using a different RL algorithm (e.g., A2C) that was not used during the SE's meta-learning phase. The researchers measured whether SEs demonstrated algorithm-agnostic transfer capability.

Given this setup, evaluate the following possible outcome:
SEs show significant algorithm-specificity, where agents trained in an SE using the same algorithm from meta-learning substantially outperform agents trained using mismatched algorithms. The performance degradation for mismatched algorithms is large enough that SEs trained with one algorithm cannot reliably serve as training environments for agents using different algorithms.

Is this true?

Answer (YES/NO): NO